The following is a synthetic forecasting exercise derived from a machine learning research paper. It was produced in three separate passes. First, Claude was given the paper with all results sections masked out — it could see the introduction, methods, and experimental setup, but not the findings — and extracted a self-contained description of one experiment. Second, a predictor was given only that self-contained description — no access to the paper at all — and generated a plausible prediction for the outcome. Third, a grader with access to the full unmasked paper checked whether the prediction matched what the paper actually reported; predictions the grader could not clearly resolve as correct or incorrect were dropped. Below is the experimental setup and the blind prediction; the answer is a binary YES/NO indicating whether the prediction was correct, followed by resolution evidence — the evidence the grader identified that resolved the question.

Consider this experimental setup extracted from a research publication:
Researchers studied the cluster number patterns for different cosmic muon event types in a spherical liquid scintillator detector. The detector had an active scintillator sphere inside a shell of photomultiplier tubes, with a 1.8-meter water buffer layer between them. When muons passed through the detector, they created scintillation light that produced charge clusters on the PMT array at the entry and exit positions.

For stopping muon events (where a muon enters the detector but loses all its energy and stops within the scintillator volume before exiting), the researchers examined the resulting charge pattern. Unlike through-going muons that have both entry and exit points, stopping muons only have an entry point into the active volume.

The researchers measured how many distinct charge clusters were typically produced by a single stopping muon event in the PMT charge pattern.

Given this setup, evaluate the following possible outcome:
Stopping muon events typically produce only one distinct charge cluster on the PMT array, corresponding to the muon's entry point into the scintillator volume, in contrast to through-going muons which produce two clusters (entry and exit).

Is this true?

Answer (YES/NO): YES